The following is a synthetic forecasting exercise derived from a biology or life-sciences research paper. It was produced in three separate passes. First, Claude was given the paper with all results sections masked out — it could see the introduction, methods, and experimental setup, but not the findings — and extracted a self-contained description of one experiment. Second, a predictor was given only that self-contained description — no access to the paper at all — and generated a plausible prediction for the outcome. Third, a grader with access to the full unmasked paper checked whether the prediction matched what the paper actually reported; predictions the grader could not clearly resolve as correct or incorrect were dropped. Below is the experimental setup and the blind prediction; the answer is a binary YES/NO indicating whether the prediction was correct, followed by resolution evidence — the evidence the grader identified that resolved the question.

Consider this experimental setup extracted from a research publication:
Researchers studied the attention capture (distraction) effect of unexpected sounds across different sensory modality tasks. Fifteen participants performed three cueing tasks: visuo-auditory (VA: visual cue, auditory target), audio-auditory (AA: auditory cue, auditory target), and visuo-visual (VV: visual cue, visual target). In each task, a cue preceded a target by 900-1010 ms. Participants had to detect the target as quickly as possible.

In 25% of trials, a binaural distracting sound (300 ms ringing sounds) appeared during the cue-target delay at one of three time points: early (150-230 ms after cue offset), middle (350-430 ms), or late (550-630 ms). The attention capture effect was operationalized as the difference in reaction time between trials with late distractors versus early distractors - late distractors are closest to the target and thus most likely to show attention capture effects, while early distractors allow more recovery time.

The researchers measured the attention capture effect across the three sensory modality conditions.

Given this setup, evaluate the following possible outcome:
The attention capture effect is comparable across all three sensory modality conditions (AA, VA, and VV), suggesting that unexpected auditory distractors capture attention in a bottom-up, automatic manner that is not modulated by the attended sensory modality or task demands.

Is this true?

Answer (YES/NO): NO